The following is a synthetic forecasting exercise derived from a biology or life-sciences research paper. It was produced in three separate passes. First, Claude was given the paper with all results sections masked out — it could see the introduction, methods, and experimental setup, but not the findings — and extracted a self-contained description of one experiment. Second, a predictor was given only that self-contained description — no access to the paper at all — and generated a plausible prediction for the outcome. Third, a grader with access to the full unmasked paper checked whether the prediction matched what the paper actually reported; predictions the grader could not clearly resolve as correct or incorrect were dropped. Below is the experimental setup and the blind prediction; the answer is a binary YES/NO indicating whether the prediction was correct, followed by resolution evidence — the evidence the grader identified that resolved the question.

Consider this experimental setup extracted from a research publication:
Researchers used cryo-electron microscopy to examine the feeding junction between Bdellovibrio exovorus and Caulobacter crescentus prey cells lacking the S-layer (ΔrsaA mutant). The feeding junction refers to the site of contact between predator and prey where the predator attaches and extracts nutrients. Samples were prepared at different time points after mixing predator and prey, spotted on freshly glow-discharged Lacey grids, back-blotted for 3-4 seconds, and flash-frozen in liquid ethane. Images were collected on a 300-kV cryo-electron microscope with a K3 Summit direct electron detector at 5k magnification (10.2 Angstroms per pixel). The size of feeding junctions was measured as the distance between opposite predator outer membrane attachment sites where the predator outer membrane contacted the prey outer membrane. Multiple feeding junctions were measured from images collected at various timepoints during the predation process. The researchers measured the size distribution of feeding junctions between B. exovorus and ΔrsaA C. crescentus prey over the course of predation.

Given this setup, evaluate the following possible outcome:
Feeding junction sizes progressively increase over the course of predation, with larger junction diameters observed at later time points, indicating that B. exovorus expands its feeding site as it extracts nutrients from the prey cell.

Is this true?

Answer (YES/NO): NO